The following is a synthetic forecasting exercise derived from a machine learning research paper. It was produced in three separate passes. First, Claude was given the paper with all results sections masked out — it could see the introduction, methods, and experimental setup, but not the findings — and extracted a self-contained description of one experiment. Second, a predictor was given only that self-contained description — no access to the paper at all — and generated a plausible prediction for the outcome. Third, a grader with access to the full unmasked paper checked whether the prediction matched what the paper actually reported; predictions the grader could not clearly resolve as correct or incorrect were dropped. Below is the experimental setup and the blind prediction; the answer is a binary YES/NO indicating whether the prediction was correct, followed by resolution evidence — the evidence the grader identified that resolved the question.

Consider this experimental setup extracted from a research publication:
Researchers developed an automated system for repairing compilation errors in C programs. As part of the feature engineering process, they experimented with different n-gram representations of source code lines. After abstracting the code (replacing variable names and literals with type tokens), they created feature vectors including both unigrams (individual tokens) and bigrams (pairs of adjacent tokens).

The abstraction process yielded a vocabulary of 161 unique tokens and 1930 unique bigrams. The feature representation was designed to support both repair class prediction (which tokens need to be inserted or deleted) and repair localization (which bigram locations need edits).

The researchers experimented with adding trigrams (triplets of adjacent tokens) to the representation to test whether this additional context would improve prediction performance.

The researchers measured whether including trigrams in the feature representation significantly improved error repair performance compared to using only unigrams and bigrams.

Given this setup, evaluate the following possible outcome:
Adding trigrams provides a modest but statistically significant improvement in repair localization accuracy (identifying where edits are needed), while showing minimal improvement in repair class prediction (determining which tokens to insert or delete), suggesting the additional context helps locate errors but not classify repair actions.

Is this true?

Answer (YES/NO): NO